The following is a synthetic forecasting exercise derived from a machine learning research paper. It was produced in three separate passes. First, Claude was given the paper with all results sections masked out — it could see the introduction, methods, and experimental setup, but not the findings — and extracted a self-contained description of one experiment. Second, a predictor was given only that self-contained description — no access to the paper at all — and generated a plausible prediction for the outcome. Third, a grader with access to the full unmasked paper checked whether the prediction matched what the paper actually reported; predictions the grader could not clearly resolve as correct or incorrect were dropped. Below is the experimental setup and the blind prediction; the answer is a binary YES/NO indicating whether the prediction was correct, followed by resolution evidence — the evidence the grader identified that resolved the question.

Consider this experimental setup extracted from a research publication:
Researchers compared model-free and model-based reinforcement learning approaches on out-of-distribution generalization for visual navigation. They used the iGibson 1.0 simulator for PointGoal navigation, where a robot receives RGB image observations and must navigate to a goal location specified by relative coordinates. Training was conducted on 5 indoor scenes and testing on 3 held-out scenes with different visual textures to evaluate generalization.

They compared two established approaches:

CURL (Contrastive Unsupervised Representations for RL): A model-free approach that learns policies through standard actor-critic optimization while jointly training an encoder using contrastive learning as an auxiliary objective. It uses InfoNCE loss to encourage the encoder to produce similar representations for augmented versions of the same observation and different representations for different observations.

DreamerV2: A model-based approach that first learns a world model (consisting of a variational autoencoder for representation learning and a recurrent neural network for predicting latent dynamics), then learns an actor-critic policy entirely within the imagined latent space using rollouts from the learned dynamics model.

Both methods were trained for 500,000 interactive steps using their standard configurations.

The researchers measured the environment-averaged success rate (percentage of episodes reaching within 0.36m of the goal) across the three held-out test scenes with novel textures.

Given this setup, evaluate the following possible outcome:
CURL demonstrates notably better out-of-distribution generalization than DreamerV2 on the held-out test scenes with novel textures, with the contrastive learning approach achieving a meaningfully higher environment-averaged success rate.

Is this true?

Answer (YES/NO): YES